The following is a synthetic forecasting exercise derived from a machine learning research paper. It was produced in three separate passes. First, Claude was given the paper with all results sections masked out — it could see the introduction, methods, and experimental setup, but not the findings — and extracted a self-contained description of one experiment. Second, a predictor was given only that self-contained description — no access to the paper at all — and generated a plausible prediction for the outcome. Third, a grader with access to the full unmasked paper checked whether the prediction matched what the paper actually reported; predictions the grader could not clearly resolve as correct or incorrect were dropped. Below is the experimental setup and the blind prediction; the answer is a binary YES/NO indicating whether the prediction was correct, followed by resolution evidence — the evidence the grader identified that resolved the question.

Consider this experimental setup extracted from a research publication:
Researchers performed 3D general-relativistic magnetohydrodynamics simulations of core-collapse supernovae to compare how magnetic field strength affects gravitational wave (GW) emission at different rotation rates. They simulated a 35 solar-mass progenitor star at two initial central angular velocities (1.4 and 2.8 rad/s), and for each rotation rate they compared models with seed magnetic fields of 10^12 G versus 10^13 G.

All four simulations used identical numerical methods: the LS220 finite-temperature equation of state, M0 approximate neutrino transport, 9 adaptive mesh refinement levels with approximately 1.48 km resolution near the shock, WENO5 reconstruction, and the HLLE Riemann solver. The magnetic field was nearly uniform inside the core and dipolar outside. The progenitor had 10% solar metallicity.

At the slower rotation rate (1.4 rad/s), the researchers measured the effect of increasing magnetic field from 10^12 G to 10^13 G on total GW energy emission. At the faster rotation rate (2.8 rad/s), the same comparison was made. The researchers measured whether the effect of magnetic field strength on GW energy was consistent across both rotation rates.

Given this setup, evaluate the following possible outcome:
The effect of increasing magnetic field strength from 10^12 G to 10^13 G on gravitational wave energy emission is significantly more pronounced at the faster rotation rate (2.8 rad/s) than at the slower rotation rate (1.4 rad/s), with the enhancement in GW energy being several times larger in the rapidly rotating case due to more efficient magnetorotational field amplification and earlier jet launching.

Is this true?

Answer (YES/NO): NO